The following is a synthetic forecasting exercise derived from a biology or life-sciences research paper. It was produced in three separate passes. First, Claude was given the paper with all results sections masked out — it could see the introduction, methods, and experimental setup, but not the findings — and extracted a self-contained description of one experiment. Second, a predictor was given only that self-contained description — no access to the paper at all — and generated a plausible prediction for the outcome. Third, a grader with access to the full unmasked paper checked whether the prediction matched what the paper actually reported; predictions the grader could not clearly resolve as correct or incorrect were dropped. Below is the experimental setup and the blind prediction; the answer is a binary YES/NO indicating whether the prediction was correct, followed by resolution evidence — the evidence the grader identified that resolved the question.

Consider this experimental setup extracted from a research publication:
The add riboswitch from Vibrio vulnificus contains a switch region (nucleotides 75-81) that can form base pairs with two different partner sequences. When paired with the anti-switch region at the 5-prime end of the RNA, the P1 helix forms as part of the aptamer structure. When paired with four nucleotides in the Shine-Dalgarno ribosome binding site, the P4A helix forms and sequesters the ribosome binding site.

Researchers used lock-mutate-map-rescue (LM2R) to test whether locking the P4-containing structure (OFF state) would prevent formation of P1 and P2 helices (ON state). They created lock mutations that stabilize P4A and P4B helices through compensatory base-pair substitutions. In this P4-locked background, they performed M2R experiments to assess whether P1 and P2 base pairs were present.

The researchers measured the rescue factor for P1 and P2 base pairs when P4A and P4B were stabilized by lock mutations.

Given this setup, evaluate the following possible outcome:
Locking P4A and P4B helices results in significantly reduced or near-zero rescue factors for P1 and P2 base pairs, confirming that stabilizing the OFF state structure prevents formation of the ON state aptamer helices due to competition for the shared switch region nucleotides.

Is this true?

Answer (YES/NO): YES